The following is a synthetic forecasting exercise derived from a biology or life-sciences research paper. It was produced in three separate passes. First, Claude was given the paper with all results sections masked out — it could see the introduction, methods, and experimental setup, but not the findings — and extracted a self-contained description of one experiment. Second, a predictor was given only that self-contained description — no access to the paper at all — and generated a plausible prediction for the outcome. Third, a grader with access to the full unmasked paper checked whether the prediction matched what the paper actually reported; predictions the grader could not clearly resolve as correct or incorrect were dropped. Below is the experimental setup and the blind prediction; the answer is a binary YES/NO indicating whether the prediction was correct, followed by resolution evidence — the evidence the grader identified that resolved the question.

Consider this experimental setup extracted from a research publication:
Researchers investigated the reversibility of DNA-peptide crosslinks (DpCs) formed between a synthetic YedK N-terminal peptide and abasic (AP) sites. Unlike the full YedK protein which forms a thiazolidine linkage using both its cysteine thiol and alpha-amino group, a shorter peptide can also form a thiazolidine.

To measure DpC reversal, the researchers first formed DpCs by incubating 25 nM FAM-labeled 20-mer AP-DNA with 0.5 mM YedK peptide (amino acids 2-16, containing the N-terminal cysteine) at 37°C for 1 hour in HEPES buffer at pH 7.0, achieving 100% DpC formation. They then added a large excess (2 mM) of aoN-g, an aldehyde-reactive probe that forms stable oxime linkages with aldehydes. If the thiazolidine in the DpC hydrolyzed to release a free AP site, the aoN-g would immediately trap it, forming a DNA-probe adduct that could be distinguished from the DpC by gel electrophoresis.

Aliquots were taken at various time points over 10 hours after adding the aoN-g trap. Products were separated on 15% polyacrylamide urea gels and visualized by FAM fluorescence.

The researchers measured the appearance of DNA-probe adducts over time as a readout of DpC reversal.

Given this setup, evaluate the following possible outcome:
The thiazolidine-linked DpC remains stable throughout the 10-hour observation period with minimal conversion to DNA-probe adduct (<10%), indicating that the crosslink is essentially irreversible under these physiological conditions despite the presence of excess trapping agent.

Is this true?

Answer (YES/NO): NO